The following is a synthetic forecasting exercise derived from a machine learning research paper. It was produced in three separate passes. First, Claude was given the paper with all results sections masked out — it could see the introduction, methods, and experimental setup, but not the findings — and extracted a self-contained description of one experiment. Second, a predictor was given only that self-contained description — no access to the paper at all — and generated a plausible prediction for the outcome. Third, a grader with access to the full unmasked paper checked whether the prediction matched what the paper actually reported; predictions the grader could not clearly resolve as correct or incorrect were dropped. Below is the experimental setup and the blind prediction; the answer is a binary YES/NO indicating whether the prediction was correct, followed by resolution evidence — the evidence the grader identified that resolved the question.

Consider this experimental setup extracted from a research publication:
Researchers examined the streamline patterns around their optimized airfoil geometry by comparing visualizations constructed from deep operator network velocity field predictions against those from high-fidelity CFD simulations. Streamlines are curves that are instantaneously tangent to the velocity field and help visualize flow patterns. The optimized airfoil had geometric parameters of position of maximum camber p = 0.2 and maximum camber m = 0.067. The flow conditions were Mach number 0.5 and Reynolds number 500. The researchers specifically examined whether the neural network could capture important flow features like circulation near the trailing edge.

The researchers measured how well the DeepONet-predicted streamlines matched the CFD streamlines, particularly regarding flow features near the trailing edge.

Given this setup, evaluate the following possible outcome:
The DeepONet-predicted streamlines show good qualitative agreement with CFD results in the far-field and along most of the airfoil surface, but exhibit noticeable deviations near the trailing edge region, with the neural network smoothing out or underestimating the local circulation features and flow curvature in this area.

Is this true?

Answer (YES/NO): NO